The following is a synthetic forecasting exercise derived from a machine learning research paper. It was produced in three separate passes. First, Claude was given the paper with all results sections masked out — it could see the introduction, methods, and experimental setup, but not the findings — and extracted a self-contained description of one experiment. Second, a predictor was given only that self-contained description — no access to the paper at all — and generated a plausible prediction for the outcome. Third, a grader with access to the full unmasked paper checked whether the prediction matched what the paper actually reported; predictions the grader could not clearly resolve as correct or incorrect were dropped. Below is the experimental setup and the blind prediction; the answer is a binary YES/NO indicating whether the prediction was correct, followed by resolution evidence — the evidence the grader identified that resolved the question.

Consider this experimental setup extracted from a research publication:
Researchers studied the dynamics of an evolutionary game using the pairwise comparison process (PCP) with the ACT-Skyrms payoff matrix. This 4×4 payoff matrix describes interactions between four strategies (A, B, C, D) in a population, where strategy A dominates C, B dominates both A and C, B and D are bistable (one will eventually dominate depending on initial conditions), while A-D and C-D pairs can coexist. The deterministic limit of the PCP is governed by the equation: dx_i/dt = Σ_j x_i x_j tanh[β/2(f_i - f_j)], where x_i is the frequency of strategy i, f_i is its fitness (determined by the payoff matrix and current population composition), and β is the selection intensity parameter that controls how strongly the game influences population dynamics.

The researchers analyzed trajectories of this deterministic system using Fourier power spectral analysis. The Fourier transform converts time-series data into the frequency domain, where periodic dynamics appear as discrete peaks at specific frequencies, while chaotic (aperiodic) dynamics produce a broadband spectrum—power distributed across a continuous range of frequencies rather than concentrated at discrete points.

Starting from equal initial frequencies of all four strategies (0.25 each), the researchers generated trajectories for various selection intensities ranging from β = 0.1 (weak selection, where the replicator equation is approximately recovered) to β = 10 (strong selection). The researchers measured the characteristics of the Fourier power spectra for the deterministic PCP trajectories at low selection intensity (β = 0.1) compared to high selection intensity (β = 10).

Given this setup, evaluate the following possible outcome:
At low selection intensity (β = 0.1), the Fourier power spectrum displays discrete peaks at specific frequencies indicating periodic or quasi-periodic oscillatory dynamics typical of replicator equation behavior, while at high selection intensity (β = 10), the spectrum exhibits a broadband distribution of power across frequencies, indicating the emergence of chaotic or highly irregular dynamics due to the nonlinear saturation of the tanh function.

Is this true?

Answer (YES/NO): NO